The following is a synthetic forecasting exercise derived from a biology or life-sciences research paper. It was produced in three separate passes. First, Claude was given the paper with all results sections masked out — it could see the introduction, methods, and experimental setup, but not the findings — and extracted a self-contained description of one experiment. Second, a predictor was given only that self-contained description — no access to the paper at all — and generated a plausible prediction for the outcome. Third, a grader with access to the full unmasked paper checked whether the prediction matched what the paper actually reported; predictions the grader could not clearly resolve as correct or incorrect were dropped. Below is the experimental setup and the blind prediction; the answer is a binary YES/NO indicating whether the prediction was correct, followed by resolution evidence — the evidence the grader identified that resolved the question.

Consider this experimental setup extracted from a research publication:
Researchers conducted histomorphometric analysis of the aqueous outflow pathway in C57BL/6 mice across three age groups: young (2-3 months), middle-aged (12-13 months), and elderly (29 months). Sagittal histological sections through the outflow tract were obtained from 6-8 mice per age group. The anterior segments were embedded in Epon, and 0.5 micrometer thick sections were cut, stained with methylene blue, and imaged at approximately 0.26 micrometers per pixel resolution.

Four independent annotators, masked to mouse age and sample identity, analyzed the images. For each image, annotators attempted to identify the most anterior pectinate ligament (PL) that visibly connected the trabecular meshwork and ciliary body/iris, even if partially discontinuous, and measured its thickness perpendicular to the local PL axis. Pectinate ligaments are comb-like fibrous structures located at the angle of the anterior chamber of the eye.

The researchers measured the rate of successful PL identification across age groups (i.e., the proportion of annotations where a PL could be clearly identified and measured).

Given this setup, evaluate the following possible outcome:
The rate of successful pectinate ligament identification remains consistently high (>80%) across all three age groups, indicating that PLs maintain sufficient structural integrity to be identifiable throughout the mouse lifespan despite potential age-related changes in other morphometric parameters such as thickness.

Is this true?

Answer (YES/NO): NO